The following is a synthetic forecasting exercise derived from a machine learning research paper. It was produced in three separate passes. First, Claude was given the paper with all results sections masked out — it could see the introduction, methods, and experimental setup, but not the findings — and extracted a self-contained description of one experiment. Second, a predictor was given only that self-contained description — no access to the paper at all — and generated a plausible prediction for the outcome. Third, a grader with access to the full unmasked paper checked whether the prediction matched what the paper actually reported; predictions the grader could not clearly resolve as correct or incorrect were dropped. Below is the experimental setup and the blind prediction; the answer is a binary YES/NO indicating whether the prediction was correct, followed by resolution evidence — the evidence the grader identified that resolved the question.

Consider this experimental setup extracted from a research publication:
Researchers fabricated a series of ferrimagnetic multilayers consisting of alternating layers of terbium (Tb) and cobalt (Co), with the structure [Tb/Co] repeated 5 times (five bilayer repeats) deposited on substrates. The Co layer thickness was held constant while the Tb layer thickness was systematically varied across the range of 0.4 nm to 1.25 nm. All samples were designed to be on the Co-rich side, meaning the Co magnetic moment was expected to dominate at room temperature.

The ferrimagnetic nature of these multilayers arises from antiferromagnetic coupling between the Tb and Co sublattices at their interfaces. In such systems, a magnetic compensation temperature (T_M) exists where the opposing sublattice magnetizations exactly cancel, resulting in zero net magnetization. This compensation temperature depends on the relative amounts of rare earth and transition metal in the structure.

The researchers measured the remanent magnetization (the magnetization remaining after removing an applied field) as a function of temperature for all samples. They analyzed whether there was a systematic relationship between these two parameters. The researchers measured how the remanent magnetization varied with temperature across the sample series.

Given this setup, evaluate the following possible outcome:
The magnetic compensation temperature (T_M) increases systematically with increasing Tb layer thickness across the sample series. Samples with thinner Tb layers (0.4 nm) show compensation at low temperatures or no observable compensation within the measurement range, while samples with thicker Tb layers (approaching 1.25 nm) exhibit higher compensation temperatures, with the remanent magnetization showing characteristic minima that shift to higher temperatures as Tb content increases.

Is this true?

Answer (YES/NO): YES